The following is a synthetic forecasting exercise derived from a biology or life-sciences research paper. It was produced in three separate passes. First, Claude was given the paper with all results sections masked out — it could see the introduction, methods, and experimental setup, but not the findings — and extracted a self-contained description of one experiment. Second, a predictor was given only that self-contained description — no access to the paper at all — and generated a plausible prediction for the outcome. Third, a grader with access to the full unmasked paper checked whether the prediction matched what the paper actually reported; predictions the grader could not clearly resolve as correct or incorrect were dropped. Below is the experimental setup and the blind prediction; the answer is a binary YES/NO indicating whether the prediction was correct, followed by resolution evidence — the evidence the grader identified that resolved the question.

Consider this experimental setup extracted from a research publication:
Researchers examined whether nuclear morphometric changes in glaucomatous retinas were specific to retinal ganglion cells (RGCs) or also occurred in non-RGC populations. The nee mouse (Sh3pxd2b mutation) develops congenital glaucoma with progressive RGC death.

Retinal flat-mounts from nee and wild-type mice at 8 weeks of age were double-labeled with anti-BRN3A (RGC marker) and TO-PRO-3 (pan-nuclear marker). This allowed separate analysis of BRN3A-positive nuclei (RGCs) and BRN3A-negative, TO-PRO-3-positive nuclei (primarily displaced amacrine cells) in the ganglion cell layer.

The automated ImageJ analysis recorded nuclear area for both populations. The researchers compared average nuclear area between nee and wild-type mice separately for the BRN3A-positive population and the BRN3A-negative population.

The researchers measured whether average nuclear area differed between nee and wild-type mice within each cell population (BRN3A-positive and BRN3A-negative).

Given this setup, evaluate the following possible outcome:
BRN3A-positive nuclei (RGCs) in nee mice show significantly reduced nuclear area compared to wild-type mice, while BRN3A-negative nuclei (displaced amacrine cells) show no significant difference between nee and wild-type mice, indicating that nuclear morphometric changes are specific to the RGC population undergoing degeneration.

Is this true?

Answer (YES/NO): NO